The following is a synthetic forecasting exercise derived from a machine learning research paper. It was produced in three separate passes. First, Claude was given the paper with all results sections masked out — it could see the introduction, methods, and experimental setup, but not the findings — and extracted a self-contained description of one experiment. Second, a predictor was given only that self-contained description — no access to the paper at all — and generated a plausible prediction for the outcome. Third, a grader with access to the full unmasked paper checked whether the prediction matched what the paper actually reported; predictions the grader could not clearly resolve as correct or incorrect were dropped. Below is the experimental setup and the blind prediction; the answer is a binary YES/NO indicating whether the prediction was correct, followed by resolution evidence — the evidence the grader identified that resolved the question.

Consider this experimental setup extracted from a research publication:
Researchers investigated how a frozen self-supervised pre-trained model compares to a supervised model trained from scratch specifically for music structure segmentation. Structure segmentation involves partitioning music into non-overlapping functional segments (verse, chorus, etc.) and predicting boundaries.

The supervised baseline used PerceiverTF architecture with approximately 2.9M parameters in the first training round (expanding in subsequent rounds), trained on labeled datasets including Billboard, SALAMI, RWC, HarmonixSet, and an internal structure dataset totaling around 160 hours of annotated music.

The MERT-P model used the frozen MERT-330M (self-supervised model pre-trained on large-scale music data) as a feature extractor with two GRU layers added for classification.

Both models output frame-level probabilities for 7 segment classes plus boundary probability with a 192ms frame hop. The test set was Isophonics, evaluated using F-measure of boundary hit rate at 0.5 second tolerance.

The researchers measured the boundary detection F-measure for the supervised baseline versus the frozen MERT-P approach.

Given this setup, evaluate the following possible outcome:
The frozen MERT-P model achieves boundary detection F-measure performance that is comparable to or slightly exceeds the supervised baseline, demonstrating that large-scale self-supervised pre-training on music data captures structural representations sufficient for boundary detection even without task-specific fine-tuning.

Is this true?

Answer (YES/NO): YES